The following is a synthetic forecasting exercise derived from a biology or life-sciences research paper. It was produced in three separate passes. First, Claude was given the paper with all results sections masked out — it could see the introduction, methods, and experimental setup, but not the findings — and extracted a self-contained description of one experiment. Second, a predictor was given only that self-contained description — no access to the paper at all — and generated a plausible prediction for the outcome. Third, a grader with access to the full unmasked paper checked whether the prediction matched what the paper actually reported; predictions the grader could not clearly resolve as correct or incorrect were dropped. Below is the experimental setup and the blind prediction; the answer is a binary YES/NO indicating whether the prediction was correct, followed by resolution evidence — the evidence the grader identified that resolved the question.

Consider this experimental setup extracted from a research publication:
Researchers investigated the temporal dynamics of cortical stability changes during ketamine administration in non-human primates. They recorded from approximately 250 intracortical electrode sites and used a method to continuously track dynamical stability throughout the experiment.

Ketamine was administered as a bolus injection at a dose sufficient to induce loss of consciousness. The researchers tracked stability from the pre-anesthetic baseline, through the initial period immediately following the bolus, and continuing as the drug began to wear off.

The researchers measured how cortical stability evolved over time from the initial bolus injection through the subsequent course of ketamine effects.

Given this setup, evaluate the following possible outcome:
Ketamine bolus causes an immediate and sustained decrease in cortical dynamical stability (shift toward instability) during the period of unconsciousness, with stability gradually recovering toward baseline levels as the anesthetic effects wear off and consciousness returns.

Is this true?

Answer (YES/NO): NO